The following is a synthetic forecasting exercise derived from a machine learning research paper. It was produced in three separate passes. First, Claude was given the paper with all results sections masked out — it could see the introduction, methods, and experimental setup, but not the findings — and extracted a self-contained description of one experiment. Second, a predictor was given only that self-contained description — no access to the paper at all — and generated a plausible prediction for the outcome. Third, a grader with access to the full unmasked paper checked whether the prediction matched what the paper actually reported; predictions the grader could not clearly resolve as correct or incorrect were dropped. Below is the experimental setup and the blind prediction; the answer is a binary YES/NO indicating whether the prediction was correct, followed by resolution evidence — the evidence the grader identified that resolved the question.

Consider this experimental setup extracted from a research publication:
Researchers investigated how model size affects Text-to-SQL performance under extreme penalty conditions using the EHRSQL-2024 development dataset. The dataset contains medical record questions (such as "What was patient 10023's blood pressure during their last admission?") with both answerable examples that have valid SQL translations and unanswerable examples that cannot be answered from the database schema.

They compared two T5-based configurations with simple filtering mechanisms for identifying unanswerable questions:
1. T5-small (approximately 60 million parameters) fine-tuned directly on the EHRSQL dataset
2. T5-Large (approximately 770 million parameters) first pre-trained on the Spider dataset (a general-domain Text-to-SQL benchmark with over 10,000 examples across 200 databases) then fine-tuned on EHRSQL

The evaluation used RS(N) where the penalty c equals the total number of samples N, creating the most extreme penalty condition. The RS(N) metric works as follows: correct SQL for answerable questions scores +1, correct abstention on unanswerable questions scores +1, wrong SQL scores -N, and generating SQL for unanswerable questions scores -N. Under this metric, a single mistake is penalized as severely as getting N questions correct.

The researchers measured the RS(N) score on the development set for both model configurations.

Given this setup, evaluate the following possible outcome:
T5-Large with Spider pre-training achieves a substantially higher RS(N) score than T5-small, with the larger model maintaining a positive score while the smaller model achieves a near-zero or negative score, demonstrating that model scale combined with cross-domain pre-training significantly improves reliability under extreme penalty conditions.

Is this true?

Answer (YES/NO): NO